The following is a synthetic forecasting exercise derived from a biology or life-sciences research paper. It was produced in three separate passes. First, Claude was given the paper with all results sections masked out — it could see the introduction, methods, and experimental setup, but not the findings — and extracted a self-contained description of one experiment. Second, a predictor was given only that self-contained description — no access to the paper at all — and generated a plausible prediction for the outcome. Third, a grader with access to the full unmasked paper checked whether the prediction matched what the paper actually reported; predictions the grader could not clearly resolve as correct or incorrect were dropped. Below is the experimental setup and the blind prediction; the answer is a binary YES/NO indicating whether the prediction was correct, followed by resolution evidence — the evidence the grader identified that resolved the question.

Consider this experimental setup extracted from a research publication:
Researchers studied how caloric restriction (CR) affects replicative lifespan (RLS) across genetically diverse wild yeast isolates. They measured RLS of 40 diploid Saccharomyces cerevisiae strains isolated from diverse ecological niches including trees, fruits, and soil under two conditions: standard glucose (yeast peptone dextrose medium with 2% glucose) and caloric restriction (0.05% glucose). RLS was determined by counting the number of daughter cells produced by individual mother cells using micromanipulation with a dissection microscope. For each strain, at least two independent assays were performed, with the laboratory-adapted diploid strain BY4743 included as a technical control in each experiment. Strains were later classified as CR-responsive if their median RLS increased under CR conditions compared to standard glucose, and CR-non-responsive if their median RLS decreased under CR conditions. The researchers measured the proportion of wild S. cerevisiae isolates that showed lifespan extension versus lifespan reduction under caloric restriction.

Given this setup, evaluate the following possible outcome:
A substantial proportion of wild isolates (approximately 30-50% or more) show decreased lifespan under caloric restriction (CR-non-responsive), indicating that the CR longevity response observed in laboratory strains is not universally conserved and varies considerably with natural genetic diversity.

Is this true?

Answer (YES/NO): YES